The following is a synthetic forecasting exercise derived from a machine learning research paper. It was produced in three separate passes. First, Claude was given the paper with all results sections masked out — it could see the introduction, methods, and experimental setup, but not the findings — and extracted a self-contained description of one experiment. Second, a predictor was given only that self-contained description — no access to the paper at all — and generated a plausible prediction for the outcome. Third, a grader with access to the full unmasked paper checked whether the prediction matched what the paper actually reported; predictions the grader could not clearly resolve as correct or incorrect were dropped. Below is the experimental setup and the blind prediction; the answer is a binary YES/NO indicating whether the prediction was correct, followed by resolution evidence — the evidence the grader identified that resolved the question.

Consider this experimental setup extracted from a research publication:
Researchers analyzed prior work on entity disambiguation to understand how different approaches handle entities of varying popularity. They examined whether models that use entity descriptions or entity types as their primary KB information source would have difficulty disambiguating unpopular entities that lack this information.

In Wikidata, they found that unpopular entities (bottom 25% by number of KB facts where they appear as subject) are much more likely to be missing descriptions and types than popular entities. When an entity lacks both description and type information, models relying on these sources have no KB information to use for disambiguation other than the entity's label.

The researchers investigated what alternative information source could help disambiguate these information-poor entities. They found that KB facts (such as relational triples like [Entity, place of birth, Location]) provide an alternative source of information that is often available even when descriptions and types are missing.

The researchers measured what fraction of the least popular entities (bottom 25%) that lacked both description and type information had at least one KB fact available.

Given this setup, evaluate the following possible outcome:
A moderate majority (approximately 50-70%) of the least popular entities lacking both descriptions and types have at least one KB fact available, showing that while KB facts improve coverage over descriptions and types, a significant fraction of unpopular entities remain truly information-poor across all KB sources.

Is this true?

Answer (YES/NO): YES